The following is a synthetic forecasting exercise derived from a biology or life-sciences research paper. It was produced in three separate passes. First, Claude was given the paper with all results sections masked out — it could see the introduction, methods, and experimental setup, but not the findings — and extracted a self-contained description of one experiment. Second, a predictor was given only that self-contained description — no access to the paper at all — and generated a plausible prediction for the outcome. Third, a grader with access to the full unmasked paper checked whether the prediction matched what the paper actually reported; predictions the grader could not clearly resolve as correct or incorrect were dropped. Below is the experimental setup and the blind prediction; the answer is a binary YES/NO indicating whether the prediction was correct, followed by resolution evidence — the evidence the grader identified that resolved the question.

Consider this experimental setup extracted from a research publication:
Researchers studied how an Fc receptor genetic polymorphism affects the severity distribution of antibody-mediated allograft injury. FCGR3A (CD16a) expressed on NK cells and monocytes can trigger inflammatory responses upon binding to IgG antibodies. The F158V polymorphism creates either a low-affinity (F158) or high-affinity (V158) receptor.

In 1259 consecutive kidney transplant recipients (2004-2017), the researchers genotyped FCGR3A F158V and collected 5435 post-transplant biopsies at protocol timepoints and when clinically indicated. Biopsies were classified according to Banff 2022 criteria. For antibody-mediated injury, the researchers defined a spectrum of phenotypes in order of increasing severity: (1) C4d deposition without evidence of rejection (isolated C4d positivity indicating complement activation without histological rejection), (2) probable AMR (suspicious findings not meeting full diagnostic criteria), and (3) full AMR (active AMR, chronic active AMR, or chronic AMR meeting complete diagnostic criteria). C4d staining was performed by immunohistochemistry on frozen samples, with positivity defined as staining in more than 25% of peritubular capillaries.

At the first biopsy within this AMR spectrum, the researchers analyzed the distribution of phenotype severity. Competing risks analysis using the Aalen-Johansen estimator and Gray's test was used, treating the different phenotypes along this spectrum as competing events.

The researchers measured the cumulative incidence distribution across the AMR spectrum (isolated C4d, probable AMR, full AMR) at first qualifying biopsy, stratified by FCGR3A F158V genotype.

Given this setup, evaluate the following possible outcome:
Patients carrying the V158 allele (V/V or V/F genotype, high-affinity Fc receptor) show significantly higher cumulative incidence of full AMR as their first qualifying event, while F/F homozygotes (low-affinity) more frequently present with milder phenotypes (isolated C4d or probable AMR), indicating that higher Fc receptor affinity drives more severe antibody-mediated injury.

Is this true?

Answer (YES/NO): NO